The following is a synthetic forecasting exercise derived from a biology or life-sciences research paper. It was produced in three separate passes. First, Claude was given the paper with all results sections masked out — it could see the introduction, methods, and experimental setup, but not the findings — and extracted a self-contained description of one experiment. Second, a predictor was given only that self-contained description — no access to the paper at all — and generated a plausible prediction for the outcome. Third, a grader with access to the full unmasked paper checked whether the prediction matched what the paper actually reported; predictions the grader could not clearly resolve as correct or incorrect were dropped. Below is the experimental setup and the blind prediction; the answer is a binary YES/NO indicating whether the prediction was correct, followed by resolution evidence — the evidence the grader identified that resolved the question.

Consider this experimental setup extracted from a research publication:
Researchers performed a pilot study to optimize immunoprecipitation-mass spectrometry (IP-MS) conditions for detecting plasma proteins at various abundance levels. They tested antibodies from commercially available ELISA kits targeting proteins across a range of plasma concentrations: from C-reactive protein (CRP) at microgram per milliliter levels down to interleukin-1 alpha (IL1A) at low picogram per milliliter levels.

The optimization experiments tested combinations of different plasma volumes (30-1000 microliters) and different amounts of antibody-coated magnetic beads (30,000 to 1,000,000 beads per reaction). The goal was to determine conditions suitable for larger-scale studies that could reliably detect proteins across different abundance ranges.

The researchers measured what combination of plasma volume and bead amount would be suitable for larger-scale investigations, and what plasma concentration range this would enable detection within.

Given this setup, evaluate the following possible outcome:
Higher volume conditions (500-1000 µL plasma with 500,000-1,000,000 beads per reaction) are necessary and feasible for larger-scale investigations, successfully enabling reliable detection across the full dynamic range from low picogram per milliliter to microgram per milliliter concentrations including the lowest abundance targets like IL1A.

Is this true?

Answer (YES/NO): NO